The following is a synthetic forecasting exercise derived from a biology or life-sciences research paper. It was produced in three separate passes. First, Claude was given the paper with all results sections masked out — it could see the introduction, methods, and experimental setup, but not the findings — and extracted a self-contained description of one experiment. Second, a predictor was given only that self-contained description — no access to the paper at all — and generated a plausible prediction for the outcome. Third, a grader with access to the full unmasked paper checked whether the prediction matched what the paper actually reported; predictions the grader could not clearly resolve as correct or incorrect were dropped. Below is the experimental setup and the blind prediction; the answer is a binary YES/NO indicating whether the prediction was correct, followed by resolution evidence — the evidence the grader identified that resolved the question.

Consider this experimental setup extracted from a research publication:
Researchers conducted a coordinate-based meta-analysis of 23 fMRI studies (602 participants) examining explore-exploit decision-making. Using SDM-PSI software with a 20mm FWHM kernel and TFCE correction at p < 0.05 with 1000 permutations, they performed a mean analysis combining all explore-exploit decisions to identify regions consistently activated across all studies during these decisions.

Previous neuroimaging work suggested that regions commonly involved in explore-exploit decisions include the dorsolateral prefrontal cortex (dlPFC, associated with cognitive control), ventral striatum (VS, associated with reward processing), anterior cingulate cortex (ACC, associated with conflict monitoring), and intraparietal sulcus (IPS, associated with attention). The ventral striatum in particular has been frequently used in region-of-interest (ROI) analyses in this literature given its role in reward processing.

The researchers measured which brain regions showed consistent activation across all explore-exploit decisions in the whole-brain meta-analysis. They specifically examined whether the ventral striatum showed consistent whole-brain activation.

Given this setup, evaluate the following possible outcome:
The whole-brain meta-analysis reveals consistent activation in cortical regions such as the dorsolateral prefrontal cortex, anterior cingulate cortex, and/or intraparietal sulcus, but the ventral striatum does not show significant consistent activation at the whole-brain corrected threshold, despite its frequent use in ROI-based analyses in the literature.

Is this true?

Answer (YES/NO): NO